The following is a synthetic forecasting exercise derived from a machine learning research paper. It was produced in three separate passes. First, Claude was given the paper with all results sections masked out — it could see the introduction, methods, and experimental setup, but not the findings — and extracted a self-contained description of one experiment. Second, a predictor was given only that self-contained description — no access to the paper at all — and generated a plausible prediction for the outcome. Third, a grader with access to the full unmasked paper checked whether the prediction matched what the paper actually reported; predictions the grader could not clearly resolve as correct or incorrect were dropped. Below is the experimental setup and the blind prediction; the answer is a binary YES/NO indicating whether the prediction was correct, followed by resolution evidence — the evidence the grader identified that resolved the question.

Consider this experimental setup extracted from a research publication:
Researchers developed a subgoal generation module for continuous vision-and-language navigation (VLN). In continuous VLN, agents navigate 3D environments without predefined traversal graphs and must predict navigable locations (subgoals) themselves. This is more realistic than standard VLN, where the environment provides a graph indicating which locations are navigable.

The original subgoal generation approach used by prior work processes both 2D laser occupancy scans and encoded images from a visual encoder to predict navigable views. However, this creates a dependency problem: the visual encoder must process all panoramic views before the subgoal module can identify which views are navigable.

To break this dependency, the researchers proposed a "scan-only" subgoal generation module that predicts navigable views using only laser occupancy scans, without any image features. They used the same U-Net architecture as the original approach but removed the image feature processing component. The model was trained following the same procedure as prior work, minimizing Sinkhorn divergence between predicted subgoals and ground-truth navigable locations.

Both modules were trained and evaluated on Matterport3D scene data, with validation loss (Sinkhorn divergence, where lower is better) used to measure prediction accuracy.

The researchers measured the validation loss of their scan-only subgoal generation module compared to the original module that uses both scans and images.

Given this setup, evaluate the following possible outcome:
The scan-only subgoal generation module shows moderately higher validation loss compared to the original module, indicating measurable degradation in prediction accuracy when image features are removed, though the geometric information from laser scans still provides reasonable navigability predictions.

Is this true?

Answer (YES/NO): NO